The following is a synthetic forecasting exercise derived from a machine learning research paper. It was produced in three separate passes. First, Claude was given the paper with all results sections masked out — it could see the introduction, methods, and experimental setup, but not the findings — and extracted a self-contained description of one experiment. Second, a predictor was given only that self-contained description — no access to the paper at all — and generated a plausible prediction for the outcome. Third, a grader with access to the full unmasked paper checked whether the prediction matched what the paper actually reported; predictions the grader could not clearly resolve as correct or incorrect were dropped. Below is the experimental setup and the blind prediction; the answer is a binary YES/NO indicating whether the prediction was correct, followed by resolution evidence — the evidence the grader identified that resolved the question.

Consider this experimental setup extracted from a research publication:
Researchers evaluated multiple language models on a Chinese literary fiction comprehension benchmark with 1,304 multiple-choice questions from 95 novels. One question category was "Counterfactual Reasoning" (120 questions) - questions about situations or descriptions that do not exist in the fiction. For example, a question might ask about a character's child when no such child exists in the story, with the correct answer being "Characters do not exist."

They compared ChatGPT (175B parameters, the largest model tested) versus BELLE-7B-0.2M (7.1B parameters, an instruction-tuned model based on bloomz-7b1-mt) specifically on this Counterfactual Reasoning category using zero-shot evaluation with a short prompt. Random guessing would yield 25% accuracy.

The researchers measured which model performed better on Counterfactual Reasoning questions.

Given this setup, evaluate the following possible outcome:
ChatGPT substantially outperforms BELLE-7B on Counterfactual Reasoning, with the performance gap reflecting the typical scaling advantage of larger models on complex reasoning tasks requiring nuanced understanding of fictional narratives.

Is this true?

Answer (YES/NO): NO